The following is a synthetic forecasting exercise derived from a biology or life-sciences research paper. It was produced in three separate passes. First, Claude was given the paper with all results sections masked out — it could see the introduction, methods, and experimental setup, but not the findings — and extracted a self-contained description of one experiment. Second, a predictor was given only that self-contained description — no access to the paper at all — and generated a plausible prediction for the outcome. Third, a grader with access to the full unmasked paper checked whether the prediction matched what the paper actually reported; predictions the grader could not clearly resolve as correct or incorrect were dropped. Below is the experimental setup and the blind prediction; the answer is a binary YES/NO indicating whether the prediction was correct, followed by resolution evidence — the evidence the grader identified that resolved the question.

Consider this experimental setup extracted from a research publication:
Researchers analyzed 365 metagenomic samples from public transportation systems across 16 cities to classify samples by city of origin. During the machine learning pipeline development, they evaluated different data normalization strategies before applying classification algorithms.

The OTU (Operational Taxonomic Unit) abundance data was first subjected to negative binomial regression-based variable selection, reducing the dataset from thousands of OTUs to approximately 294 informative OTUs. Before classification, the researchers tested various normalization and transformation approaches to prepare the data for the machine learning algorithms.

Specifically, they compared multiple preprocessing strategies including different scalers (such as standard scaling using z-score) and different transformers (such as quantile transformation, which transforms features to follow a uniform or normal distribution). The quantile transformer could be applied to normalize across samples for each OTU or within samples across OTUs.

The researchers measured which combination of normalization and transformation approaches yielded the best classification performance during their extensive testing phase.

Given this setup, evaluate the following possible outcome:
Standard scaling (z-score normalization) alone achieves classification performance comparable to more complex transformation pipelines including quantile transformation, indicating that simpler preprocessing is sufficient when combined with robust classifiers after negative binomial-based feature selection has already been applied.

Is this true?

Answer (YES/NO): NO